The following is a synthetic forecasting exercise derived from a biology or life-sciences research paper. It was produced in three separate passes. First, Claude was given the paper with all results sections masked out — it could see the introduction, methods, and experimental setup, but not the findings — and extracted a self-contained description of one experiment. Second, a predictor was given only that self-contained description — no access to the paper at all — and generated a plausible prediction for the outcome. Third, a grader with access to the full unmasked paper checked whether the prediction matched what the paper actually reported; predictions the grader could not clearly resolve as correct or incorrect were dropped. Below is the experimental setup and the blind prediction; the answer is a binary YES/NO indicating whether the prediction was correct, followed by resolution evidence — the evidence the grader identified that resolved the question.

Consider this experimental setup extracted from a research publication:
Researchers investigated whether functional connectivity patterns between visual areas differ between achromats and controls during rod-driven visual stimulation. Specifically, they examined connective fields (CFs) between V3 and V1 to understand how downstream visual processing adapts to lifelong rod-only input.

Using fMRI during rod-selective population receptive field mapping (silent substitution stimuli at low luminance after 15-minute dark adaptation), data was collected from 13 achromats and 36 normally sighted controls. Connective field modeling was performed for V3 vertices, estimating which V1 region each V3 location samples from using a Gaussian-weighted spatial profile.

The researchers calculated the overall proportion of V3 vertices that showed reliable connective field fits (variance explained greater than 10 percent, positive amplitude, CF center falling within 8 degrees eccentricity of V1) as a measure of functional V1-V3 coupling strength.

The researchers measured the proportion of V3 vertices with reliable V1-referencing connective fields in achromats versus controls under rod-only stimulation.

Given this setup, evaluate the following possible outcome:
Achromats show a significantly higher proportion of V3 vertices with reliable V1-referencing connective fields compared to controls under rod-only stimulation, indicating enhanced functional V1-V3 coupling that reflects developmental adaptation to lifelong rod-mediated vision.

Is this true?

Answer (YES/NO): NO